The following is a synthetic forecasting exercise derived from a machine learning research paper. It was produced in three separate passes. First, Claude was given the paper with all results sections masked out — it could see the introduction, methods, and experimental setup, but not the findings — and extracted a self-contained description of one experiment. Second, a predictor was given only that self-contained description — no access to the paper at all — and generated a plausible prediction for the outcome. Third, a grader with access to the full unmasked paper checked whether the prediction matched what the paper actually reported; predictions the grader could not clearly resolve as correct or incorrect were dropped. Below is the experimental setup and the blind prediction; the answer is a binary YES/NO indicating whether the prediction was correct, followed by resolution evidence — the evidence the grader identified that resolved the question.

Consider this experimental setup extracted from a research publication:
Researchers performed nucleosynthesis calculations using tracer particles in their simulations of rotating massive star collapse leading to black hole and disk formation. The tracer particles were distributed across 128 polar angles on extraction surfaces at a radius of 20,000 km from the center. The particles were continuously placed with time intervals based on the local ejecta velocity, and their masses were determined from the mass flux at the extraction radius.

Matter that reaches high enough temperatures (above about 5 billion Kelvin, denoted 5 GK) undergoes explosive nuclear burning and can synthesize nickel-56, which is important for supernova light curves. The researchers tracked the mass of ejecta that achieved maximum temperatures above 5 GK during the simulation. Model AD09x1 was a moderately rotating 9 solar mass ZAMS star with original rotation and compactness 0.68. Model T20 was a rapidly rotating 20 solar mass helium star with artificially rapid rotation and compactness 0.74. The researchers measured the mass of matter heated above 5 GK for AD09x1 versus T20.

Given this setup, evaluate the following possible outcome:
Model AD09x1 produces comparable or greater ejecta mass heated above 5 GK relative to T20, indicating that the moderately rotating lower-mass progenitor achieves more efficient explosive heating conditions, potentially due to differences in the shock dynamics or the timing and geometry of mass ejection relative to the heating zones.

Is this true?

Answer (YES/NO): NO